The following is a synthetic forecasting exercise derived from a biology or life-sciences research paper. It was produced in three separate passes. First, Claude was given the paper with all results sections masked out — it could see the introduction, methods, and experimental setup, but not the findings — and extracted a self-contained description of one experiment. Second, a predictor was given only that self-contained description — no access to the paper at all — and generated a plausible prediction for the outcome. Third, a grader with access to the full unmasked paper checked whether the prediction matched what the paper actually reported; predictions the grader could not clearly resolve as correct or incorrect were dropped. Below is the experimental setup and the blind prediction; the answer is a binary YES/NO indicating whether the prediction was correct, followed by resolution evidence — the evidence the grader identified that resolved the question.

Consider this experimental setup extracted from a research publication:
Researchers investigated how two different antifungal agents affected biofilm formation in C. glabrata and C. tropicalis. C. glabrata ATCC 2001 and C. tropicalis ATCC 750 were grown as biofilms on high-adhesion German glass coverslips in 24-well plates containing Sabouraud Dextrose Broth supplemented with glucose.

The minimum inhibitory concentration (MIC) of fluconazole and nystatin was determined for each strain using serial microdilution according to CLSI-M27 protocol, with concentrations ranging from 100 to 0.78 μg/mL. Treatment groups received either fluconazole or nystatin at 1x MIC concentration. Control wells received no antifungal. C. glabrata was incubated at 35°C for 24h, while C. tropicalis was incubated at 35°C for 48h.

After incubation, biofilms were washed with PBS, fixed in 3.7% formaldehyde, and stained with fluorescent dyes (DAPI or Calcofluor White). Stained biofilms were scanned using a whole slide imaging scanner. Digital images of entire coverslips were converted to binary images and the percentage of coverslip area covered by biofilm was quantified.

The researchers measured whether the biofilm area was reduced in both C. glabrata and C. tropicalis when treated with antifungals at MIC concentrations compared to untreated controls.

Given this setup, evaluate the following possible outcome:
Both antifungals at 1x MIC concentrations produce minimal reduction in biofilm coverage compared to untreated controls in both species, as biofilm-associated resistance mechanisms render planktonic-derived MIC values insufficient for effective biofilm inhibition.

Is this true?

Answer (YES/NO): NO